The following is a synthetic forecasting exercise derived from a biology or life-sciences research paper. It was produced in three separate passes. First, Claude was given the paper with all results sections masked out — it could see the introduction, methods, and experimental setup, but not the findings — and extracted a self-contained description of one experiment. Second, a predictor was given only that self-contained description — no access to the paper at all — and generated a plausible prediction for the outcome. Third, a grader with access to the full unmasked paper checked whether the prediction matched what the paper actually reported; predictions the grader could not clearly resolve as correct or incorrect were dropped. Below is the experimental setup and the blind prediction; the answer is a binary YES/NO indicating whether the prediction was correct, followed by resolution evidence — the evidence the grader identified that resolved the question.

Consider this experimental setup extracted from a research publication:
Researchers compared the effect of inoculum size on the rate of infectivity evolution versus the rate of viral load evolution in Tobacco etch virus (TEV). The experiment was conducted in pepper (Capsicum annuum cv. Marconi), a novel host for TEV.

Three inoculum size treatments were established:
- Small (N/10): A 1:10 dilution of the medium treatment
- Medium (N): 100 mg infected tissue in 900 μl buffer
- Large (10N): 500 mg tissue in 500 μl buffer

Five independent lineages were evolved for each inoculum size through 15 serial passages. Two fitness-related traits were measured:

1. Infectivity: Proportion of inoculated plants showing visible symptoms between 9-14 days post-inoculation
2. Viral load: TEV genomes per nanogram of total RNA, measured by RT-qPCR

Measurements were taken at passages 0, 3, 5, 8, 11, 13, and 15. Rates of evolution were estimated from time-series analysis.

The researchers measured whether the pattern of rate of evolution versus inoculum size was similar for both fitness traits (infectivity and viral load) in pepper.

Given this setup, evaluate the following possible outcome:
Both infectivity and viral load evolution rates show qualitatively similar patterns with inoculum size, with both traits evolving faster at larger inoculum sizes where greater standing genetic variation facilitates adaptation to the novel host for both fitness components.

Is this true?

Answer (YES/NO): NO